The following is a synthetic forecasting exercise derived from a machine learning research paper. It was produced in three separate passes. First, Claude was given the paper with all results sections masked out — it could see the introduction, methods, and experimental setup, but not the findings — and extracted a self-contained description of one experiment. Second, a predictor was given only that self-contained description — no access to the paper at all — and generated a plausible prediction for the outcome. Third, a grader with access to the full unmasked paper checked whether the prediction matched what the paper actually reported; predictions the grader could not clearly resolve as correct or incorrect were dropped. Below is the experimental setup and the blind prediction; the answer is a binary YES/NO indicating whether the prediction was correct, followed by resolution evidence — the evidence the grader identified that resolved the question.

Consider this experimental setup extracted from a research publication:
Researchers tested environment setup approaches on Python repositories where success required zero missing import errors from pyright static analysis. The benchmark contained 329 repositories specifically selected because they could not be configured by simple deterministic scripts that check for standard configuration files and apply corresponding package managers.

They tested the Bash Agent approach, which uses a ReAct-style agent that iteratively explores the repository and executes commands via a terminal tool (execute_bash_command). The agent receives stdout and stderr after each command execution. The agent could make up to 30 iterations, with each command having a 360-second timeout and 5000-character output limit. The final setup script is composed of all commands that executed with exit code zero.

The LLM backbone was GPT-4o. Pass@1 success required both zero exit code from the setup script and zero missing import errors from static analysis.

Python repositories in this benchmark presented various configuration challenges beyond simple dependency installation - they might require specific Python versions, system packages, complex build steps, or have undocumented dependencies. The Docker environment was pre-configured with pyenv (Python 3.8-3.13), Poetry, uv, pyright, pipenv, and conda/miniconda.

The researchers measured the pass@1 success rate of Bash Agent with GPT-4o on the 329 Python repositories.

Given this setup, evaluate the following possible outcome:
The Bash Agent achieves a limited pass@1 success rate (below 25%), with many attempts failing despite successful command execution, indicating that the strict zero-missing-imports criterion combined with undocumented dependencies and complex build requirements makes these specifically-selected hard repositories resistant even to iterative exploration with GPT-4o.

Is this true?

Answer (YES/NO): YES